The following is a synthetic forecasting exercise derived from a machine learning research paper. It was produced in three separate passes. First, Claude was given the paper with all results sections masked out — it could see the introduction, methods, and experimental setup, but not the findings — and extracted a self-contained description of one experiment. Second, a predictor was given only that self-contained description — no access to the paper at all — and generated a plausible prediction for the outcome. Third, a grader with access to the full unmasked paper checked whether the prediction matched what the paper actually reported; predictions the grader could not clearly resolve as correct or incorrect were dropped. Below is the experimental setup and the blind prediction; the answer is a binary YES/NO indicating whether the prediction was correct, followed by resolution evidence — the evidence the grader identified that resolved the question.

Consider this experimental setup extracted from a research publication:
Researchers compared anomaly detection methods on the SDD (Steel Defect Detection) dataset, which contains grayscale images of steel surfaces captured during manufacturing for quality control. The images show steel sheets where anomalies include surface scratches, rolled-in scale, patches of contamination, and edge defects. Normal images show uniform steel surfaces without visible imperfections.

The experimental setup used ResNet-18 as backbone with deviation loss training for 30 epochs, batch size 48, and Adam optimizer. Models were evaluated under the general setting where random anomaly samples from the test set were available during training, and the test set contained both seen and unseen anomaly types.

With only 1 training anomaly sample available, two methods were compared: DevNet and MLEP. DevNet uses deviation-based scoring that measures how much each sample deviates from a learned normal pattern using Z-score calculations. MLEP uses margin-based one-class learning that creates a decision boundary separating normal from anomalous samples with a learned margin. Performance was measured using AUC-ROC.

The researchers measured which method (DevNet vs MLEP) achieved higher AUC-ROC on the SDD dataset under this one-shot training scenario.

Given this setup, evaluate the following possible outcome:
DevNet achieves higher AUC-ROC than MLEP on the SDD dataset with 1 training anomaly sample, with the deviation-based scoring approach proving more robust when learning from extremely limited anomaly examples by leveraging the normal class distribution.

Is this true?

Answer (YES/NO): YES